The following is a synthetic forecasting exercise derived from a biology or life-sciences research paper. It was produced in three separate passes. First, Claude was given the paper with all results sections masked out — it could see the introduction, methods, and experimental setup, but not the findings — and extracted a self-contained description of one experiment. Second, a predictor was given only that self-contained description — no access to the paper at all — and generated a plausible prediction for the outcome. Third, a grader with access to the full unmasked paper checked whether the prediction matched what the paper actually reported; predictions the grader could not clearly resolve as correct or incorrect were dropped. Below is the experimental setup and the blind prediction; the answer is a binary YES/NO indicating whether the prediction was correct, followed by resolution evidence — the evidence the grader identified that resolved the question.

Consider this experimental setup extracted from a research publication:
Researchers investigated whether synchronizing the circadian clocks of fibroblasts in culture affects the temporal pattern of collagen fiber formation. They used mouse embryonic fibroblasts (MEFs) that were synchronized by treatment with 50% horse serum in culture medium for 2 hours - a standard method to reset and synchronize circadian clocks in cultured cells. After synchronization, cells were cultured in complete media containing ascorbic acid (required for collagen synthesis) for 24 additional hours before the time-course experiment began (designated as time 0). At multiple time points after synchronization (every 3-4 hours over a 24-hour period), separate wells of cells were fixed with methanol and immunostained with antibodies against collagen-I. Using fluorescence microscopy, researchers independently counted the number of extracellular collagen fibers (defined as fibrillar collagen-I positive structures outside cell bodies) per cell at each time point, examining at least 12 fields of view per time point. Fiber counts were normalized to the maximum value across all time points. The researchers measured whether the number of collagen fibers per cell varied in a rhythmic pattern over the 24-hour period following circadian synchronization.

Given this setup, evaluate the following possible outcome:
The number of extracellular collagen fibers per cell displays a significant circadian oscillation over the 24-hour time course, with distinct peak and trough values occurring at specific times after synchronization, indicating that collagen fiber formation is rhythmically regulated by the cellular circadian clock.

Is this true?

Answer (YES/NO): YES